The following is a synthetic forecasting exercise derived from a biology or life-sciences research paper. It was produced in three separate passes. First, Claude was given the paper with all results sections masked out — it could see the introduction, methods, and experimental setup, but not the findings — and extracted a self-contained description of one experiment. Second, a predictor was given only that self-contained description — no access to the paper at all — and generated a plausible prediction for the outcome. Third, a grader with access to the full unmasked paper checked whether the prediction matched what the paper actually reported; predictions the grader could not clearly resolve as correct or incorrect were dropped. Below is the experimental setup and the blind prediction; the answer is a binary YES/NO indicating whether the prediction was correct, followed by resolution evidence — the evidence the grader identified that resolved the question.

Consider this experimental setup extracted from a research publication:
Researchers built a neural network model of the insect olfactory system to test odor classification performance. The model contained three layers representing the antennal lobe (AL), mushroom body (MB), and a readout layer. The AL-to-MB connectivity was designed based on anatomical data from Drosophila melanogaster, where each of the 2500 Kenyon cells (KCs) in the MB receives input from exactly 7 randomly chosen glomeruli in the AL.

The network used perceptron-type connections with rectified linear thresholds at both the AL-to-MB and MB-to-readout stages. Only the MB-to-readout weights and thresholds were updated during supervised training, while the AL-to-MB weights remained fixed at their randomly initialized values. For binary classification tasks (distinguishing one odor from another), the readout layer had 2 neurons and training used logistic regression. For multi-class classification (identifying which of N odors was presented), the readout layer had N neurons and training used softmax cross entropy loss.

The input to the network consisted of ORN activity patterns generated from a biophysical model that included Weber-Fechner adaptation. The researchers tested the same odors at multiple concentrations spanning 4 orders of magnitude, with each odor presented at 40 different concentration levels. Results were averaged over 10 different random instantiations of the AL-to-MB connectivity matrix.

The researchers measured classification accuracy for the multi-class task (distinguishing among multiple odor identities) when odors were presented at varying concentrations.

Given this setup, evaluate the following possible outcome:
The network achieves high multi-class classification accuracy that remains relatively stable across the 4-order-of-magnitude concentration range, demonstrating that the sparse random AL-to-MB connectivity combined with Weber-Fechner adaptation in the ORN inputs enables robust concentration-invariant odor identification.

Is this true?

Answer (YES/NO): NO